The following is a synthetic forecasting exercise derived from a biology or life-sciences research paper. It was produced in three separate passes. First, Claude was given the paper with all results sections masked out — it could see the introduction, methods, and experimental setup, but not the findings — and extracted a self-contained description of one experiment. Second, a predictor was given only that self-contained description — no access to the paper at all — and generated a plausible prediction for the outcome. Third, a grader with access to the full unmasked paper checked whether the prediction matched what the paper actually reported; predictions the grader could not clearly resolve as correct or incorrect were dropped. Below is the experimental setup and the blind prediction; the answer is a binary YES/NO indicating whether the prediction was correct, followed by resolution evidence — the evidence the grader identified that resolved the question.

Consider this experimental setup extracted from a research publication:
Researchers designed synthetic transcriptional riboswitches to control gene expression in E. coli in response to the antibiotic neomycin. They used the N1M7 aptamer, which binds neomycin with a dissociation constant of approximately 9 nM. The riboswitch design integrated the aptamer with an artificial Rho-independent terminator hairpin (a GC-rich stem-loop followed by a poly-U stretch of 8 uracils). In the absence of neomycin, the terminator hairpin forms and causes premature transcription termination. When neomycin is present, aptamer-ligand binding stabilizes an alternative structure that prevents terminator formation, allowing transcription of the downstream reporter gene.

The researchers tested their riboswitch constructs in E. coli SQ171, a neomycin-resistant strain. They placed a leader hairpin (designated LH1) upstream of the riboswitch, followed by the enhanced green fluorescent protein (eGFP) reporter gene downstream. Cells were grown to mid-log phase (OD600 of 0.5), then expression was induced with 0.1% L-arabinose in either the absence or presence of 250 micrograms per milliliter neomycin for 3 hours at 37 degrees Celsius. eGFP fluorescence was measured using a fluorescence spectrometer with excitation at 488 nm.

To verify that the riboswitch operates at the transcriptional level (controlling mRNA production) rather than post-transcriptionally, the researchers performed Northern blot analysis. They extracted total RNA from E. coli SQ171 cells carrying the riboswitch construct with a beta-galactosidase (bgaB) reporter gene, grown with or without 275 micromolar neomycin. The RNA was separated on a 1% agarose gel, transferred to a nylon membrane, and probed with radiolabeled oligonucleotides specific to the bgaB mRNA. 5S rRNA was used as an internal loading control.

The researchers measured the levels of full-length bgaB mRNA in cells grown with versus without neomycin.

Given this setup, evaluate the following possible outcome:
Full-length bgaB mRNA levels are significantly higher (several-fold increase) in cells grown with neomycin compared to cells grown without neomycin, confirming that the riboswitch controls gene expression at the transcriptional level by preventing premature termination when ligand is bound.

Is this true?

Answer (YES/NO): YES